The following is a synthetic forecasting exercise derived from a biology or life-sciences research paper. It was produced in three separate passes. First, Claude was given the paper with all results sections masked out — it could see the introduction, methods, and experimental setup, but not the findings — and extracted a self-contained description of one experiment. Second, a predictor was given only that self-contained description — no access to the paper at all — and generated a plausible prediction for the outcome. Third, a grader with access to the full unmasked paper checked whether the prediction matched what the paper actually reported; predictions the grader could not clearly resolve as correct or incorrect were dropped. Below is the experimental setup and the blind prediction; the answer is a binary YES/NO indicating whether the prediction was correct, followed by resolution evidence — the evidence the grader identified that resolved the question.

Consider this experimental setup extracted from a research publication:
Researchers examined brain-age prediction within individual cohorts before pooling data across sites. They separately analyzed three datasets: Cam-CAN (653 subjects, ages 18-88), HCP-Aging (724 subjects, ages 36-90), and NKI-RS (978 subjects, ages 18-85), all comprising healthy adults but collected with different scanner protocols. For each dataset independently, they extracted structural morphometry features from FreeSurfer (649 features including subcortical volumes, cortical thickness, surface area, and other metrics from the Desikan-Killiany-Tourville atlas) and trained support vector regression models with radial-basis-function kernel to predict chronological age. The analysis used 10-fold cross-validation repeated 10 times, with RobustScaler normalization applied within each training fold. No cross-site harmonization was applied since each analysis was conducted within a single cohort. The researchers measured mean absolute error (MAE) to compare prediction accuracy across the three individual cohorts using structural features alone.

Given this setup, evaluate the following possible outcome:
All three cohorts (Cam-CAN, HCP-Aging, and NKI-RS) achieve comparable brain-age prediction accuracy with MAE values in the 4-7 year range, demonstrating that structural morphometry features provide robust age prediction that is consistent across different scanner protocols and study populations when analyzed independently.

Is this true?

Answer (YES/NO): YES